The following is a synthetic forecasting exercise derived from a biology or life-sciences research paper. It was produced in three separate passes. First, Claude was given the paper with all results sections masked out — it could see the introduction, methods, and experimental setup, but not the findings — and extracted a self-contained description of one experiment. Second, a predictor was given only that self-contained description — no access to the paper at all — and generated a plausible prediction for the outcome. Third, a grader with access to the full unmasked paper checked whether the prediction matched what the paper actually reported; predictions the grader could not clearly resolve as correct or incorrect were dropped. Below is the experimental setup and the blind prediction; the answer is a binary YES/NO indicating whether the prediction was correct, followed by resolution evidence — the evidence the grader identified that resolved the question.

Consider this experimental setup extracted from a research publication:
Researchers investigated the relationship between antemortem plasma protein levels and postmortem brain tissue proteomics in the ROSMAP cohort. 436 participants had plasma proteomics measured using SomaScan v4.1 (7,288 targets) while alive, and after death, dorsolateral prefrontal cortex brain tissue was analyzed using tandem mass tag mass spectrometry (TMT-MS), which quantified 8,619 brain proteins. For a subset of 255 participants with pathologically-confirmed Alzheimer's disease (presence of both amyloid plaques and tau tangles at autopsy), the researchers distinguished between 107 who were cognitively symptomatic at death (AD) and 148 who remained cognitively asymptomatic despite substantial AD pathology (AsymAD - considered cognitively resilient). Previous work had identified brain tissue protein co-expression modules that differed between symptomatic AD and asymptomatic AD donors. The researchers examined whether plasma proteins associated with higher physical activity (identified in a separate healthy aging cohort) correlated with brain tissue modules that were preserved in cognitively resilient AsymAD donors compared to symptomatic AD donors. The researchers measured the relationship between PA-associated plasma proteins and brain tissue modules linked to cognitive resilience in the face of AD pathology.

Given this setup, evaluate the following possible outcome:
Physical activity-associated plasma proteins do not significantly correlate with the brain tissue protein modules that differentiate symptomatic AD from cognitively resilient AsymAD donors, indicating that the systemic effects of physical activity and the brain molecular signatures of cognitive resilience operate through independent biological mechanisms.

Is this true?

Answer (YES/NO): NO